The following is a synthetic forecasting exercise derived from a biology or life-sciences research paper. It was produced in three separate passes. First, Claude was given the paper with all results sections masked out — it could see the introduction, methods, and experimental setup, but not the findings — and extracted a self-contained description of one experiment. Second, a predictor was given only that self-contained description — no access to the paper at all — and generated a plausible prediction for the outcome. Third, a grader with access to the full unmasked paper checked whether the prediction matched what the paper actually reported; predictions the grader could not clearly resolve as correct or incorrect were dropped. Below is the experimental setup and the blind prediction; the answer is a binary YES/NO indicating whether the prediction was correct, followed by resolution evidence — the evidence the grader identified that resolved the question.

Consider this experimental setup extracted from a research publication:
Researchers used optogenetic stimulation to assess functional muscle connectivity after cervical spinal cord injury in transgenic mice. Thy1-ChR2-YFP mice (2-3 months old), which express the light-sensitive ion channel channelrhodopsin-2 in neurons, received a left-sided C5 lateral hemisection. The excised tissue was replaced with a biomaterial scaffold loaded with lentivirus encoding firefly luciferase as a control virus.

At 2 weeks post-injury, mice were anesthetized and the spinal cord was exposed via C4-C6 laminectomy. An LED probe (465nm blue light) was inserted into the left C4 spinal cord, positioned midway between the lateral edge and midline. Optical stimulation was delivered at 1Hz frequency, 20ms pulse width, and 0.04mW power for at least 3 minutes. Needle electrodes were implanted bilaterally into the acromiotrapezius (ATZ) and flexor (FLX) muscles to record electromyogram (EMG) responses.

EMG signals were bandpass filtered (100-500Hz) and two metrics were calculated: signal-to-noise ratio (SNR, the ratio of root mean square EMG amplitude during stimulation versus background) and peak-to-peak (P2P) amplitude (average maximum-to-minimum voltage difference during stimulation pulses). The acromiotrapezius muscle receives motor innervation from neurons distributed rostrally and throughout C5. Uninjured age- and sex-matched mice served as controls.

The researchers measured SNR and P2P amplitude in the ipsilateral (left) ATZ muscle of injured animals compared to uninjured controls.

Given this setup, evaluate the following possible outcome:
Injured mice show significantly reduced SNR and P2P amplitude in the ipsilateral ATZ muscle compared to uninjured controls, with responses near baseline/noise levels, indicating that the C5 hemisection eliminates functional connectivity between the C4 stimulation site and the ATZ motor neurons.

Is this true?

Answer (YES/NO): NO